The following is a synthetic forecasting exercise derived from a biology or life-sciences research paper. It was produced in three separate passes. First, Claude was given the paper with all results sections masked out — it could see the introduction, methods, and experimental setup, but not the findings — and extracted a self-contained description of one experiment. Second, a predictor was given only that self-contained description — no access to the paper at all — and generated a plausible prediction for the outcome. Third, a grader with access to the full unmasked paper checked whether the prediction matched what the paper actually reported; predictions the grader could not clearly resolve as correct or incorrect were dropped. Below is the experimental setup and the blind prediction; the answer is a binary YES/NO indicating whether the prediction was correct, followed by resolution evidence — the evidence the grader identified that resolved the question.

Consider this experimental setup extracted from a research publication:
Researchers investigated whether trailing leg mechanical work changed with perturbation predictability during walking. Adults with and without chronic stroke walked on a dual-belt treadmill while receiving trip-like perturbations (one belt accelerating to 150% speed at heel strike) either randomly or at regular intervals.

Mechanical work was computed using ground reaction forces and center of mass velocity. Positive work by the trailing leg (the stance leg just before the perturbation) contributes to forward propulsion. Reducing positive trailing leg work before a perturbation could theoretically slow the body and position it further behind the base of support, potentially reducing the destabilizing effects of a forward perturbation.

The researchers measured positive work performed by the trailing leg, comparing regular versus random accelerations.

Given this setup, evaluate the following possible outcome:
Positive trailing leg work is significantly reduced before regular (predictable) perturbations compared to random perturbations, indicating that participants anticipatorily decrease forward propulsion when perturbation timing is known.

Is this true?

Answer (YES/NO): YES